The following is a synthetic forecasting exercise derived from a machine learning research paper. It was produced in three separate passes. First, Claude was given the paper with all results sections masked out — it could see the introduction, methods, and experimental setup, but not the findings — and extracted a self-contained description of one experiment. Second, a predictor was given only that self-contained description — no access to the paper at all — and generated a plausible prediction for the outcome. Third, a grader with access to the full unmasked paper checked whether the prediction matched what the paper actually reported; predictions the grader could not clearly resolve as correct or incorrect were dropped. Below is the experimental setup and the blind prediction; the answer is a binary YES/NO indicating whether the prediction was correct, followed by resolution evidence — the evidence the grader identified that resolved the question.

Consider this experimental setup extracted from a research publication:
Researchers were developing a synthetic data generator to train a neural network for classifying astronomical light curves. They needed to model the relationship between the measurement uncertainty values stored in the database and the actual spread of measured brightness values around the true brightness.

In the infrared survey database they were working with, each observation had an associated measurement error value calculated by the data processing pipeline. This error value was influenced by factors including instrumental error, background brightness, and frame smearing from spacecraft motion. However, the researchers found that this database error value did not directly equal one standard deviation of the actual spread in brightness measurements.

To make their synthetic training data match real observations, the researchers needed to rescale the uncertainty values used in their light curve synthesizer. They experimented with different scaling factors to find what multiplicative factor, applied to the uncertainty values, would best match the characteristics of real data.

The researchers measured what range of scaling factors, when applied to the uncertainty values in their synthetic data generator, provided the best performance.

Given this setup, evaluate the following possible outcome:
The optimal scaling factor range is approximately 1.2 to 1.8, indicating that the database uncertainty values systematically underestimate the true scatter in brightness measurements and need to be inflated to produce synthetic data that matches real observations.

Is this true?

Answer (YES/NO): NO